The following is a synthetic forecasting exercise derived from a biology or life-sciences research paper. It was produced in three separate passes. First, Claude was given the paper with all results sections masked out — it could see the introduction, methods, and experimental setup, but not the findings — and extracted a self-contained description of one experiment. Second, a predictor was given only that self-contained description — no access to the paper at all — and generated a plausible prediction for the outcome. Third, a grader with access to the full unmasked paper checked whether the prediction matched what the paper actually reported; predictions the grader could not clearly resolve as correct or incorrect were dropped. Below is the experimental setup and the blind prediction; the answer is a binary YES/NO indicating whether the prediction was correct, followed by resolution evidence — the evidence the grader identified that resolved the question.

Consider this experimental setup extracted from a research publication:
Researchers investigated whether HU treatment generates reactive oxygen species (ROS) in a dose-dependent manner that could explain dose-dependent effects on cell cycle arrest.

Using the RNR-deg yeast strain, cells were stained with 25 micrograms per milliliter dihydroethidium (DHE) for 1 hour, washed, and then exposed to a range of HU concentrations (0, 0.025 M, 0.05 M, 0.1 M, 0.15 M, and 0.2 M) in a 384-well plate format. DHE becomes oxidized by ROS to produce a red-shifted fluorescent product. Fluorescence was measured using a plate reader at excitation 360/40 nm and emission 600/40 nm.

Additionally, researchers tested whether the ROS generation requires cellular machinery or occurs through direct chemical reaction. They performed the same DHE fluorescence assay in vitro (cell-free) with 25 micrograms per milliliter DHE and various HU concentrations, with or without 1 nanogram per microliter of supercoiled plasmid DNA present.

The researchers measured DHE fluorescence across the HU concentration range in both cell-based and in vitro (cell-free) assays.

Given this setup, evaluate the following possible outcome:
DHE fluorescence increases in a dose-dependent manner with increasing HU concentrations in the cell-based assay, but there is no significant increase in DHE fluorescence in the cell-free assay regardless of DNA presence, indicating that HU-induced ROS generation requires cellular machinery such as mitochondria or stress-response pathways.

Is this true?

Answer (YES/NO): YES